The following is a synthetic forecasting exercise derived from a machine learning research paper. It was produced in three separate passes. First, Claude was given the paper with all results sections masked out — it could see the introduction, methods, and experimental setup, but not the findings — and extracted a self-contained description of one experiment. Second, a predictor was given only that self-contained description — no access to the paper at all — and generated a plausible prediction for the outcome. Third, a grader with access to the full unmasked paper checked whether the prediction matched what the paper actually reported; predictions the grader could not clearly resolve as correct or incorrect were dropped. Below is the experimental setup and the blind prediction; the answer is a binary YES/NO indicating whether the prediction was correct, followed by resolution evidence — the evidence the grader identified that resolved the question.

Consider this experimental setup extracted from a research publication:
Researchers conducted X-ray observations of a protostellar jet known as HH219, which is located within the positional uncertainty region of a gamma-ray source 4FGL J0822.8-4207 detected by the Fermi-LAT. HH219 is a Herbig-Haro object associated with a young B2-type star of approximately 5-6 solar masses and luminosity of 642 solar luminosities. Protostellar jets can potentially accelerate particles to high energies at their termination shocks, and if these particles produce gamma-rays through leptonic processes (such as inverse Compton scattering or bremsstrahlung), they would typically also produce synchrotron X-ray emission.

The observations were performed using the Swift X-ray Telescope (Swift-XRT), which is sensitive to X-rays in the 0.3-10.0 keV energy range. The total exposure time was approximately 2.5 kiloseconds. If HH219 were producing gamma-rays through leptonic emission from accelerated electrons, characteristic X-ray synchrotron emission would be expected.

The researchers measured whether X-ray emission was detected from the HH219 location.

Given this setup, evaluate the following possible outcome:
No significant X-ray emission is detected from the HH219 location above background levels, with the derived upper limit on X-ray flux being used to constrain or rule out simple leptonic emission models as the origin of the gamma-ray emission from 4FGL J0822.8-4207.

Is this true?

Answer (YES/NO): NO